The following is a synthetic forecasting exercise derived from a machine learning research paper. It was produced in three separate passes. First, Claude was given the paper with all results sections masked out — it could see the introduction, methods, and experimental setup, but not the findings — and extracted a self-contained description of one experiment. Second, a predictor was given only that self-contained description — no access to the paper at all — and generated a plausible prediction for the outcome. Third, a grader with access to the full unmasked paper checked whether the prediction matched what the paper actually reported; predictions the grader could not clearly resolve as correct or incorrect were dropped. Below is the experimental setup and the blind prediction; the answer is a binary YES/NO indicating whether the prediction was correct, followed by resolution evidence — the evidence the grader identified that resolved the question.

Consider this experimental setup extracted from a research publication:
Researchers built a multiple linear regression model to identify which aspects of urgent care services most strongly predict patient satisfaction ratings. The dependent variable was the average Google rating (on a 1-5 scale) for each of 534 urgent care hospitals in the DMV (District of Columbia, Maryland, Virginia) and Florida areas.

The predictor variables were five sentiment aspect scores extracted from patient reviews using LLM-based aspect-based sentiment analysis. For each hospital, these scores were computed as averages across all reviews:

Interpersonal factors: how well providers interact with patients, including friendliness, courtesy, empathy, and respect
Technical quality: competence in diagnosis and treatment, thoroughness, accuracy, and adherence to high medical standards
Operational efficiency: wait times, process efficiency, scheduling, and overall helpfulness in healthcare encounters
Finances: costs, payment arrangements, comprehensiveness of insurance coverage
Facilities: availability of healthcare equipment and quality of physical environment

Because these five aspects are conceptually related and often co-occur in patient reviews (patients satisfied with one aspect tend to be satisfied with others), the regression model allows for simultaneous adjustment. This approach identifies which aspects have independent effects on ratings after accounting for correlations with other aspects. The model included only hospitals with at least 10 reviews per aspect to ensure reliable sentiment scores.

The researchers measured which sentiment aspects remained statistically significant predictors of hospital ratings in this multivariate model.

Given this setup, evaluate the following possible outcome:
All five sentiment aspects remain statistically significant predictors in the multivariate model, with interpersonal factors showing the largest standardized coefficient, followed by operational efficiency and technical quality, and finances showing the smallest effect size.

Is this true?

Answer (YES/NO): NO